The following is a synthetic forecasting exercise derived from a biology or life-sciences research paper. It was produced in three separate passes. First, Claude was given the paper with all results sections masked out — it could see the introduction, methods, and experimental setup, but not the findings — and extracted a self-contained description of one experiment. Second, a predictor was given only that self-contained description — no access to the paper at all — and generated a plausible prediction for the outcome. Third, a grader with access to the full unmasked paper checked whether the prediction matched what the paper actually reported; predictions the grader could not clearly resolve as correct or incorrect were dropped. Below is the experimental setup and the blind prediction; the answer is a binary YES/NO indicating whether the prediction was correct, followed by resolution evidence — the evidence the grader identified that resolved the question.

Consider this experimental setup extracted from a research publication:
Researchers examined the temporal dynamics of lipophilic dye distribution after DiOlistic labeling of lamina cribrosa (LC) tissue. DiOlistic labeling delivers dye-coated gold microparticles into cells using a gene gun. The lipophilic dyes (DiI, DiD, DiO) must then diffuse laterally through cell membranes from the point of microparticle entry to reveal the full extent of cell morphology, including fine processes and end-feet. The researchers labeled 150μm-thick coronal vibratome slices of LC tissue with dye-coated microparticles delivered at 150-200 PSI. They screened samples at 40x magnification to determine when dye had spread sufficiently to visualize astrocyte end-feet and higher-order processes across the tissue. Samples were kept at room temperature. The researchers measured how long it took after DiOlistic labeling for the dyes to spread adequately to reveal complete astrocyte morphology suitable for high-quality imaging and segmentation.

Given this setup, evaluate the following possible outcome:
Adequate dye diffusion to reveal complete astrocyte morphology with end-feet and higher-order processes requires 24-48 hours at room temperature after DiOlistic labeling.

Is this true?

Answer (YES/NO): NO